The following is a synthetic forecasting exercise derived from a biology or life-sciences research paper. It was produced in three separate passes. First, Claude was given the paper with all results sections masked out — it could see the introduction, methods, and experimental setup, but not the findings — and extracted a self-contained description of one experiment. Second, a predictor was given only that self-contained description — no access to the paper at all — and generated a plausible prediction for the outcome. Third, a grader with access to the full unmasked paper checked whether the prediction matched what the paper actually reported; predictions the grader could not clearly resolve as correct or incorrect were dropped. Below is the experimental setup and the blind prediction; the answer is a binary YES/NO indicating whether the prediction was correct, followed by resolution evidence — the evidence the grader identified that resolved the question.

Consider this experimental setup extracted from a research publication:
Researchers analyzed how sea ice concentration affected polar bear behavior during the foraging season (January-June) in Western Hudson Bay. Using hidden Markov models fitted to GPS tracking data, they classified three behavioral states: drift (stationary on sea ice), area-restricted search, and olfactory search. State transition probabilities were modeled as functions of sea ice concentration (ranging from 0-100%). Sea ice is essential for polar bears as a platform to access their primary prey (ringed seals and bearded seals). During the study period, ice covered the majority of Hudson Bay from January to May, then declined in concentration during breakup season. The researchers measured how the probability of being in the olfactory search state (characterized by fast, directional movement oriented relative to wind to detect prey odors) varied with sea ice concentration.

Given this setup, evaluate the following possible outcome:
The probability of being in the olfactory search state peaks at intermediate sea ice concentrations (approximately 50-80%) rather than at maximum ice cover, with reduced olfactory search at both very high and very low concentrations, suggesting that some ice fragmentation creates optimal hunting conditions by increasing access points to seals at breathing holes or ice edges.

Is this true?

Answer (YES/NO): NO